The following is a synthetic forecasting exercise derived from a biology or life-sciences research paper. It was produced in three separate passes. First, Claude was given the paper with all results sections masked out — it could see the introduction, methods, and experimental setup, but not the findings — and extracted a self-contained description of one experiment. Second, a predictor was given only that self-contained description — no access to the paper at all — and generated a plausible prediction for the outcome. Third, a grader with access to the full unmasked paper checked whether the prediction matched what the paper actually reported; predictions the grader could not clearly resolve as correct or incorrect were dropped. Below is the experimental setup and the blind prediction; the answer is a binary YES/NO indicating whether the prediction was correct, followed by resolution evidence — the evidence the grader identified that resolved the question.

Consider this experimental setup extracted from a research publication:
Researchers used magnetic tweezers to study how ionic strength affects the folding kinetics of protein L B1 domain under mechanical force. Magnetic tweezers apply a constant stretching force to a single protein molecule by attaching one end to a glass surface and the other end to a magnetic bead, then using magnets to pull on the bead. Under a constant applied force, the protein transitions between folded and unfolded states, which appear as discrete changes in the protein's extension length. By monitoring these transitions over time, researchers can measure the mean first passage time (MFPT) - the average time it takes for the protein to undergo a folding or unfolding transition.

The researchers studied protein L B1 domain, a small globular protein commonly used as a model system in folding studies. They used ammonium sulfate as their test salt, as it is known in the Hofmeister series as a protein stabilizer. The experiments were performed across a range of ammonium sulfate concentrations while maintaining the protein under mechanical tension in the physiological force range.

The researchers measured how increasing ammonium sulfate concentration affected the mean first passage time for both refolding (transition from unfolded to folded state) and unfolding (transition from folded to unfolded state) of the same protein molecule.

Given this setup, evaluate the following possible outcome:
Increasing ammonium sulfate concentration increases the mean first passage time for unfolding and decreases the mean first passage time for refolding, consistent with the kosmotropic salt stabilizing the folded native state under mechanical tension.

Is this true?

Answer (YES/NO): YES